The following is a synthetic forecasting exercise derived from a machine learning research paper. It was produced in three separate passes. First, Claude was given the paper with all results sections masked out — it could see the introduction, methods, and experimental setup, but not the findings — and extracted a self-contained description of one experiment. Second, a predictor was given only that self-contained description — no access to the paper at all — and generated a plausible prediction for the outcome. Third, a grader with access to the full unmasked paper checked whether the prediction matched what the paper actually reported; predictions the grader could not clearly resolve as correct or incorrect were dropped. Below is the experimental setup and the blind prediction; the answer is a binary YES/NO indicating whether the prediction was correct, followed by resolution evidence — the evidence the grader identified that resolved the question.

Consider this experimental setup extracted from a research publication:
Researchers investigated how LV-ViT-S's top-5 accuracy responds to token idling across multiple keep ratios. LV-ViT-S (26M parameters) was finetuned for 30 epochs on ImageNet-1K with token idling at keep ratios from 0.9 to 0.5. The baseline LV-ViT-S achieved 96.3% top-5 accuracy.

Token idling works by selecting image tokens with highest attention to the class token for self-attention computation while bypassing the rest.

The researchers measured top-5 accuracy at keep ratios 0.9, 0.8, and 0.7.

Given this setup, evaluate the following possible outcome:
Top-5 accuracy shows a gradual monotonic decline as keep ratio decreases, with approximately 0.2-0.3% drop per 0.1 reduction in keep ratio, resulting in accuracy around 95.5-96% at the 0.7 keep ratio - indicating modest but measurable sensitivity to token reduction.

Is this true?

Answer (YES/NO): NO